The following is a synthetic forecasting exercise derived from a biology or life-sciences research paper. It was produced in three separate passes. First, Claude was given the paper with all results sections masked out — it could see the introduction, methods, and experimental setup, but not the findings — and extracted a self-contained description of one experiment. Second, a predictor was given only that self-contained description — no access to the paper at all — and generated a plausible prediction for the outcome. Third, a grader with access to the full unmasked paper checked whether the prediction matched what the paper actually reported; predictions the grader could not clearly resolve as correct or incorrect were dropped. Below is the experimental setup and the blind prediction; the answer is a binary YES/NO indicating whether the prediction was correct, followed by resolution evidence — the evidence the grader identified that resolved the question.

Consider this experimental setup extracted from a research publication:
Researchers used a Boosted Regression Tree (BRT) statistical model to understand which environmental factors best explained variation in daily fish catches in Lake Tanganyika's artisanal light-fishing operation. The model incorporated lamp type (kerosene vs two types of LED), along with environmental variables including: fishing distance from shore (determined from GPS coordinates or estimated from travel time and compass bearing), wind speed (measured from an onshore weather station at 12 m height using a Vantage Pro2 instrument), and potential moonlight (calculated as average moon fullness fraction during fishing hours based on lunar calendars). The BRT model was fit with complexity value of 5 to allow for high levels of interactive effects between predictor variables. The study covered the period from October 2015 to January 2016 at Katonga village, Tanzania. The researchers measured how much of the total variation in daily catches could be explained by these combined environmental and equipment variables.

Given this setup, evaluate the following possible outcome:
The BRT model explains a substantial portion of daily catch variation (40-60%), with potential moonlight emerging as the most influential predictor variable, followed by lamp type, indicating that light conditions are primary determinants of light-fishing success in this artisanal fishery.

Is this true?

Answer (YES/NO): NO